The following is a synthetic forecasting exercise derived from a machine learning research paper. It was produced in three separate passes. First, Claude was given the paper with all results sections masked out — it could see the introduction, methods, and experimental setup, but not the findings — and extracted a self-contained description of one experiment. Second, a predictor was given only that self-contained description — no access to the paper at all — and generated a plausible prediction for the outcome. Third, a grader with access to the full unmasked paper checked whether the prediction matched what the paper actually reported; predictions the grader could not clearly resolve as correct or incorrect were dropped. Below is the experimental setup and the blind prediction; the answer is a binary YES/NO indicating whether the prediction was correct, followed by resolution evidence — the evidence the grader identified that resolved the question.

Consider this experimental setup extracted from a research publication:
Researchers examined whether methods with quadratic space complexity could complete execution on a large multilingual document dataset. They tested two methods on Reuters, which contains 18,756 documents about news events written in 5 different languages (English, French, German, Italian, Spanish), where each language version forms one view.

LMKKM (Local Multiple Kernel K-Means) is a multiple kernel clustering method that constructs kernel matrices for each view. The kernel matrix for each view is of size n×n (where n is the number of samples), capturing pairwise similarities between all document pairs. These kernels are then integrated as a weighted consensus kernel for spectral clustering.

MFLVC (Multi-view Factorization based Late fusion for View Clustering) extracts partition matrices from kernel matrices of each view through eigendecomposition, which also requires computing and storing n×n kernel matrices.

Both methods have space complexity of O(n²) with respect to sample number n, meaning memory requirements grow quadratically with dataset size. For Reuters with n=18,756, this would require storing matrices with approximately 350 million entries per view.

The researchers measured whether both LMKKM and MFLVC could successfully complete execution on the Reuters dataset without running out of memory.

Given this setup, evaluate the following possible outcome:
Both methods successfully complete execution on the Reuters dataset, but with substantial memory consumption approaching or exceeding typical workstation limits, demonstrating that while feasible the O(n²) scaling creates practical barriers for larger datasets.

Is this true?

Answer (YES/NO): NO